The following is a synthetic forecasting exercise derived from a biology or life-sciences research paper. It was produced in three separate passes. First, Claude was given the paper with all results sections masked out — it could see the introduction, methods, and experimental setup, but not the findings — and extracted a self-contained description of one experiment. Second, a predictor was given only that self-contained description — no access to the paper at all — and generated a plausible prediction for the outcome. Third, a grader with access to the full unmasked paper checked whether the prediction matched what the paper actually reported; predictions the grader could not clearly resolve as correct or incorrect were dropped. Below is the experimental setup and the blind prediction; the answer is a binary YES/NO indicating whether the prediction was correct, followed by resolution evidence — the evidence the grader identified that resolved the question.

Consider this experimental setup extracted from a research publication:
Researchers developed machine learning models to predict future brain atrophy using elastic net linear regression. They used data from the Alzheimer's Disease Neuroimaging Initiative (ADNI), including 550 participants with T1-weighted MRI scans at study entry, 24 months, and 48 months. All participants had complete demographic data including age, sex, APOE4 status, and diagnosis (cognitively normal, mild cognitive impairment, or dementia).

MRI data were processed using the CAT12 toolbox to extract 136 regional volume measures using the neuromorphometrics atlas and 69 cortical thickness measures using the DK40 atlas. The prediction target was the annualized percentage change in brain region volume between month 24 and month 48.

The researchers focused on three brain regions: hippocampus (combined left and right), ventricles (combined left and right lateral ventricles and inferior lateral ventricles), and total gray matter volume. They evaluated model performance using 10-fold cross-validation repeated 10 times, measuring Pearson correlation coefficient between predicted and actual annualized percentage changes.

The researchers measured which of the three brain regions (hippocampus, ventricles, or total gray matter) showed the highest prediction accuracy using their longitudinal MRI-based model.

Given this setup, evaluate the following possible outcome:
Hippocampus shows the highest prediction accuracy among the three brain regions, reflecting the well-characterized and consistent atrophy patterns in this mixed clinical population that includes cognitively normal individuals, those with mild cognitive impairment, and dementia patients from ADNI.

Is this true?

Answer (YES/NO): YES